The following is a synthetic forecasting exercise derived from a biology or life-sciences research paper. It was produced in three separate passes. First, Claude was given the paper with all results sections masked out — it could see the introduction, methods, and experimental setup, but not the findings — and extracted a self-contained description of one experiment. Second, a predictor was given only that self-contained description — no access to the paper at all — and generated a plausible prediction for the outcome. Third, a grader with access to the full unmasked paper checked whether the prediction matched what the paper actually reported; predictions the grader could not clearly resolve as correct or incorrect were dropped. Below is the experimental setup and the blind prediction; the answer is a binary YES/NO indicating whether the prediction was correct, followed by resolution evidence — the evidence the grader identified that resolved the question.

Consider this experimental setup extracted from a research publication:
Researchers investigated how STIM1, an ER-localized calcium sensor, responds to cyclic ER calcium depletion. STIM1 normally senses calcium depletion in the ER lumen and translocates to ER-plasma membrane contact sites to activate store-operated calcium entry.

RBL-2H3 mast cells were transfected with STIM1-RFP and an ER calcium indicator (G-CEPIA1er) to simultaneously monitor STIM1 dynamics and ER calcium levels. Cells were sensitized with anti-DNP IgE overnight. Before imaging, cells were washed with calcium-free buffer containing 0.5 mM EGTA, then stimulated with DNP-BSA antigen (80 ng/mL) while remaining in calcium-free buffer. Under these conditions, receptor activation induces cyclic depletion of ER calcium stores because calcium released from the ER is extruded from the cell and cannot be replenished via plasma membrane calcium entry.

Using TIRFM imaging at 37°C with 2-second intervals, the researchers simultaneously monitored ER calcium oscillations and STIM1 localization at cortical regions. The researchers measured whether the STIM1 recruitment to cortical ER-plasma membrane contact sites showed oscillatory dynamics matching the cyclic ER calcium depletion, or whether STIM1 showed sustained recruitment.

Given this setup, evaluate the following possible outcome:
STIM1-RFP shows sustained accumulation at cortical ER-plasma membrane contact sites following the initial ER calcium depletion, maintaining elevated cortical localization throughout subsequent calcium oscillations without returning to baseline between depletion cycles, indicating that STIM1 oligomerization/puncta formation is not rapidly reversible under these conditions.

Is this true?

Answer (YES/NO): YES